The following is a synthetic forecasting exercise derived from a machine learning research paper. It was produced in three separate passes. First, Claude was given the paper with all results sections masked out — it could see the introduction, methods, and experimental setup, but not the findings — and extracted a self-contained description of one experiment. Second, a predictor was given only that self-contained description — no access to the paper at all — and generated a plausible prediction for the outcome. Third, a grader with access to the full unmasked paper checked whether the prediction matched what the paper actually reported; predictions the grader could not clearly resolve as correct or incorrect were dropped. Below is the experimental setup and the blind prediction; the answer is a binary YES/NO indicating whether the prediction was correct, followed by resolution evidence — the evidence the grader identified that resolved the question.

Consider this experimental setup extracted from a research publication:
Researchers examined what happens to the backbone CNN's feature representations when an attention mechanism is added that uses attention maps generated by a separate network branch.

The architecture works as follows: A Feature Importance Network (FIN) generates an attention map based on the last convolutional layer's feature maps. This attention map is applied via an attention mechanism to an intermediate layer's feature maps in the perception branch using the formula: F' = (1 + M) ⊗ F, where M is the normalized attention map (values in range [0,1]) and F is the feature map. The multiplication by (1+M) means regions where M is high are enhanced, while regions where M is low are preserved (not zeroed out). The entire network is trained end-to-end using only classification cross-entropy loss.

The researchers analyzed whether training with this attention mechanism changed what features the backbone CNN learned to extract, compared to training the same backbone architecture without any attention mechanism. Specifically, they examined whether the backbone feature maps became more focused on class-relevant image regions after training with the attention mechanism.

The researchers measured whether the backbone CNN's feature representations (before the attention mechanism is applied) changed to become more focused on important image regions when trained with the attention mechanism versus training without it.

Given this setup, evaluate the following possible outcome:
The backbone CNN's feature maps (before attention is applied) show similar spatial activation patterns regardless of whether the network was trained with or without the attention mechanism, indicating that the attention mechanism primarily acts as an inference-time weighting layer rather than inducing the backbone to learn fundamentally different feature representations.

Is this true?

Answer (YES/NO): NO